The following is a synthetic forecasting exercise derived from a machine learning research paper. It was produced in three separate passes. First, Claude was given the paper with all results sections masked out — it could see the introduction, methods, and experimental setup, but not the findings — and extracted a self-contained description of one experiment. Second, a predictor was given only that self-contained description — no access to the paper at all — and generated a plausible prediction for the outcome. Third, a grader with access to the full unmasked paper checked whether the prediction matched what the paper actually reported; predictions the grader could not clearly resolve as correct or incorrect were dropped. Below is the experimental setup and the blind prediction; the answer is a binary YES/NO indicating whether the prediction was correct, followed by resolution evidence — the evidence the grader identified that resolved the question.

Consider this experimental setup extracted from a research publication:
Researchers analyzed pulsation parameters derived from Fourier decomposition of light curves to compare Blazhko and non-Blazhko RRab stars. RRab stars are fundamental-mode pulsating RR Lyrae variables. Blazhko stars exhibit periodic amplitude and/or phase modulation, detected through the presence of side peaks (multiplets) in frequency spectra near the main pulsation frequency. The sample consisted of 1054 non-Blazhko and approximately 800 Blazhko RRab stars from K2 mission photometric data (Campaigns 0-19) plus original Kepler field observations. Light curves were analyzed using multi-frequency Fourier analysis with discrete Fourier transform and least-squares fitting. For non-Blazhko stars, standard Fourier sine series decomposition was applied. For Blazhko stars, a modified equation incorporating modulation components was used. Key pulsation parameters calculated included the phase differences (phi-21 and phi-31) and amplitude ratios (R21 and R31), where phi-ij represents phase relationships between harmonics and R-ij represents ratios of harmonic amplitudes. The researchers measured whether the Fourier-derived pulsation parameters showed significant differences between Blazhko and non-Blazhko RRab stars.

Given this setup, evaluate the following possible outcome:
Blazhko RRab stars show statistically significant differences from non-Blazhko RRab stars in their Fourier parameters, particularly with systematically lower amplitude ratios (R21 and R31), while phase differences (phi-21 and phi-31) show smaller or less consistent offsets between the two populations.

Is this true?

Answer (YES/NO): NO